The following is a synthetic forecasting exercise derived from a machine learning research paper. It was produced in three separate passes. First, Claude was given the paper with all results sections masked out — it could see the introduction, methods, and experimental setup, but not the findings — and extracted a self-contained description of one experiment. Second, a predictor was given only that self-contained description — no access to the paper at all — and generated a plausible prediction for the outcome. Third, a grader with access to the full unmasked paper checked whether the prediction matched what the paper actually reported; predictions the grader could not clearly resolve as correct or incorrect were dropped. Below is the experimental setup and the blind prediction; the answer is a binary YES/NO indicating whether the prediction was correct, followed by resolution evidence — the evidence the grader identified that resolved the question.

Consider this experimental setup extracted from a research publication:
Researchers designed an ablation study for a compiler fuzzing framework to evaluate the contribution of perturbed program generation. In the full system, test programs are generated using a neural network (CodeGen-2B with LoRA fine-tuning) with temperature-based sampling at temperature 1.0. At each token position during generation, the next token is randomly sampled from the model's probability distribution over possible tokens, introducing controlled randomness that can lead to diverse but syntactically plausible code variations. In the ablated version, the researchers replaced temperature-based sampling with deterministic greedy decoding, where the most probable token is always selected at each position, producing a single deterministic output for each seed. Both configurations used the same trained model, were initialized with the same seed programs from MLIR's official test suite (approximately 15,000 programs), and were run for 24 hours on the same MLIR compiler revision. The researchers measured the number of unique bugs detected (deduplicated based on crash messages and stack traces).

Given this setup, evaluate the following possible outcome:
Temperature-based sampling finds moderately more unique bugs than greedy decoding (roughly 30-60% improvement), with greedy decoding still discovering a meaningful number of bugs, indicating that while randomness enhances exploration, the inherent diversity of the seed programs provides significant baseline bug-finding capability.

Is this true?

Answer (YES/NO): NO